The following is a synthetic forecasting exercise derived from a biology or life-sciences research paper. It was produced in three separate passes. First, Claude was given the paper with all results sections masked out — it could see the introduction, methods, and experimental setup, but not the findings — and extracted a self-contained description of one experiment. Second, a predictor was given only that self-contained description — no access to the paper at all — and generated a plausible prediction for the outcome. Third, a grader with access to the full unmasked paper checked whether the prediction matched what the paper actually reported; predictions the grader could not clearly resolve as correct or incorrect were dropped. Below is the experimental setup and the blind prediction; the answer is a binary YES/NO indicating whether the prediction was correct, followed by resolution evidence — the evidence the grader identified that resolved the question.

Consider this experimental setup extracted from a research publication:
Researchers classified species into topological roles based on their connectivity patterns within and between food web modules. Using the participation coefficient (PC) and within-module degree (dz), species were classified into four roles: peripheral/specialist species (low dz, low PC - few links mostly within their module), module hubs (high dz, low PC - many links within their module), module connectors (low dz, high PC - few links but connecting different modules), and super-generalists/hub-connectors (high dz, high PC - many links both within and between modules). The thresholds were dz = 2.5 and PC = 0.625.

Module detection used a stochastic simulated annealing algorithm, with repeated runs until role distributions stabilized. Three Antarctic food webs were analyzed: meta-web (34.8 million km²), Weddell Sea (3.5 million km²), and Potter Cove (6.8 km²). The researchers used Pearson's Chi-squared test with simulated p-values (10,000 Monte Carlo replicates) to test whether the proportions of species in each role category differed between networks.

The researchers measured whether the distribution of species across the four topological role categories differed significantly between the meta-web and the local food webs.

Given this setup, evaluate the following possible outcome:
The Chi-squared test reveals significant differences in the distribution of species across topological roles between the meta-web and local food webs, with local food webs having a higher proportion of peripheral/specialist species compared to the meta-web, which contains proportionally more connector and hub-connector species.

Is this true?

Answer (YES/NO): NO